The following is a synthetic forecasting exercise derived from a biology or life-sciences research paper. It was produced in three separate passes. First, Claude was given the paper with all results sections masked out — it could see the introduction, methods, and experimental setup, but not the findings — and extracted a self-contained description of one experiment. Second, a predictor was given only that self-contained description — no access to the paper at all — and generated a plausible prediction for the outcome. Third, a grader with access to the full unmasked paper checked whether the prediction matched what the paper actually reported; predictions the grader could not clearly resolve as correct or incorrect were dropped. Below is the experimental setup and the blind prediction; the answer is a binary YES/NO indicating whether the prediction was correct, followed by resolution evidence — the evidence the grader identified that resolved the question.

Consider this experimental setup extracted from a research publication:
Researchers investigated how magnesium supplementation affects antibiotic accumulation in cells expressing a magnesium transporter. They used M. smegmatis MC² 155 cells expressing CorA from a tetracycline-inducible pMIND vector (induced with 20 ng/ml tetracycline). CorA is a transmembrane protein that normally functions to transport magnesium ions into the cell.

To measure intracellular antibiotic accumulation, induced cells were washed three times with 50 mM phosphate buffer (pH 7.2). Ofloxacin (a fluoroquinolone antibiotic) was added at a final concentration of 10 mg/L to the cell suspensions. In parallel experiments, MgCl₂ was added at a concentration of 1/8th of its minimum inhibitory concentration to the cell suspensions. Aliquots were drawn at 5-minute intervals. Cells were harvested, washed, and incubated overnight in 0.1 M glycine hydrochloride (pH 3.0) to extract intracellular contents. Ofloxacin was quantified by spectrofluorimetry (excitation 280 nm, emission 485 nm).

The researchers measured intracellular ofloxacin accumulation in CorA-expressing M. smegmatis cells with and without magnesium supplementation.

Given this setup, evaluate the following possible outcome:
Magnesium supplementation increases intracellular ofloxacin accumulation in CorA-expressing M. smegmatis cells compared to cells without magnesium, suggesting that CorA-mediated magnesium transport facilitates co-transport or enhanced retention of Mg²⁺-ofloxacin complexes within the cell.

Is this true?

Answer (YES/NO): NO